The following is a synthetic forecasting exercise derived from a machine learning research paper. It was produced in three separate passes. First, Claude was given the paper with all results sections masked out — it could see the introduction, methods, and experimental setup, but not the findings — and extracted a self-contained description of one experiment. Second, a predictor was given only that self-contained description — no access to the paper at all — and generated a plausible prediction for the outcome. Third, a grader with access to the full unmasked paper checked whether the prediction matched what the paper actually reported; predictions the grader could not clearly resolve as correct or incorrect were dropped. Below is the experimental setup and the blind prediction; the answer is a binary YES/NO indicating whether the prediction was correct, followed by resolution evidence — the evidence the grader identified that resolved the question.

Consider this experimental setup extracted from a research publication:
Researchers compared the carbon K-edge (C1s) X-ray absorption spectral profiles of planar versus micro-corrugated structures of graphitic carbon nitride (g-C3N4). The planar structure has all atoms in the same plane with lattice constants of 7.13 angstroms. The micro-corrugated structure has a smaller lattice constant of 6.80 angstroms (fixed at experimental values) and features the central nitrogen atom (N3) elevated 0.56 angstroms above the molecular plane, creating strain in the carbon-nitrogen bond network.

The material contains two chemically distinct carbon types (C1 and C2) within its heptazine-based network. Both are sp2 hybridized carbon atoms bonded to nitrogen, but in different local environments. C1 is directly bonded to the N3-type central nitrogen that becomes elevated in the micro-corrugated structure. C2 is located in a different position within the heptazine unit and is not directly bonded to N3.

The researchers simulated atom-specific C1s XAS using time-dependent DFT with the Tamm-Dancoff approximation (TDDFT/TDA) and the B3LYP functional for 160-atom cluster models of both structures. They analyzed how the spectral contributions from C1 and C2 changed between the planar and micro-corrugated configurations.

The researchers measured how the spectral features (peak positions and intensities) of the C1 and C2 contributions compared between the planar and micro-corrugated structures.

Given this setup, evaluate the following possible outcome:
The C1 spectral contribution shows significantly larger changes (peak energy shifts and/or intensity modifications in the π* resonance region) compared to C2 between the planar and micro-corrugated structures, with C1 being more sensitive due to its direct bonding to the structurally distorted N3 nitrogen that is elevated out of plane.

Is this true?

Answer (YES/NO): NO